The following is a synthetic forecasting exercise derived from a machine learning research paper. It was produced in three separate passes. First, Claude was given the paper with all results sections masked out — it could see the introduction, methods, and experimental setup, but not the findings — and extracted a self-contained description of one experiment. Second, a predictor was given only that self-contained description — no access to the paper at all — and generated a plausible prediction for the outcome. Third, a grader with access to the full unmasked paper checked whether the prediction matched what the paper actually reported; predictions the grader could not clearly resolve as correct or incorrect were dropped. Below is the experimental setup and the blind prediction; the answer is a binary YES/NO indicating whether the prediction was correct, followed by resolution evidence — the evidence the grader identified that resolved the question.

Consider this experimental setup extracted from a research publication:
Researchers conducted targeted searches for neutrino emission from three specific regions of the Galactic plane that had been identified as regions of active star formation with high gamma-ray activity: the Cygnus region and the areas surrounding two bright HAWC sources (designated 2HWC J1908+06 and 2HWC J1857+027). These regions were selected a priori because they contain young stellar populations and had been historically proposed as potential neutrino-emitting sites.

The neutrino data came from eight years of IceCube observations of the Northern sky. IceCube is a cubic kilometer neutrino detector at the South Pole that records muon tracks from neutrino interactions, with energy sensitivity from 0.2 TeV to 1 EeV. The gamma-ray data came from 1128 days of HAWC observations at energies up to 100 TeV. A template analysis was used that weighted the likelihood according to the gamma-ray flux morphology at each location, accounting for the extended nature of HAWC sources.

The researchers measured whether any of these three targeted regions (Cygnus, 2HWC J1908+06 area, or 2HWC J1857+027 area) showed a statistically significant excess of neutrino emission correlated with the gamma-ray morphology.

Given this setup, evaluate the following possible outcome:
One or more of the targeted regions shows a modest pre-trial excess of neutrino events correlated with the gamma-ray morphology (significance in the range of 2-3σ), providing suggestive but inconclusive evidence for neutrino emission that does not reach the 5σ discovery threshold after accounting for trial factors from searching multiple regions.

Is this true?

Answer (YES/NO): YES